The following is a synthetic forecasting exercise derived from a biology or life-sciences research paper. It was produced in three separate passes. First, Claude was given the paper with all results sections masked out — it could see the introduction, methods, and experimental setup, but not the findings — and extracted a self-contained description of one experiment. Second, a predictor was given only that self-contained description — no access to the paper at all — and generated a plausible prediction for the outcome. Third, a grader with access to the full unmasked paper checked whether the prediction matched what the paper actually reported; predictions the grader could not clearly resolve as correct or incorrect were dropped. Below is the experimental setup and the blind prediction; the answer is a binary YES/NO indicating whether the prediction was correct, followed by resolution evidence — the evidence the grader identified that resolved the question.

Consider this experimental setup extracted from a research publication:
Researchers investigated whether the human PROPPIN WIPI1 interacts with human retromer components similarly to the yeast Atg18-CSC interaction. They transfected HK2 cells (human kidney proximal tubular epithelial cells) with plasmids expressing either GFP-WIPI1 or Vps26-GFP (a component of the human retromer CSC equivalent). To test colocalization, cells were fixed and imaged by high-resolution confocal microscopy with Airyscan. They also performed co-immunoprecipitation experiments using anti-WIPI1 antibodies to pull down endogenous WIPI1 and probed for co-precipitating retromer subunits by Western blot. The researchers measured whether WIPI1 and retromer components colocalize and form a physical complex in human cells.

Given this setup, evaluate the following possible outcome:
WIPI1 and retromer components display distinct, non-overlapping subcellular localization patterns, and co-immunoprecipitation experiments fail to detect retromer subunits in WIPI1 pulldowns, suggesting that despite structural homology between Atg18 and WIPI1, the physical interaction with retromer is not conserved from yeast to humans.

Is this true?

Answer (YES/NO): NO